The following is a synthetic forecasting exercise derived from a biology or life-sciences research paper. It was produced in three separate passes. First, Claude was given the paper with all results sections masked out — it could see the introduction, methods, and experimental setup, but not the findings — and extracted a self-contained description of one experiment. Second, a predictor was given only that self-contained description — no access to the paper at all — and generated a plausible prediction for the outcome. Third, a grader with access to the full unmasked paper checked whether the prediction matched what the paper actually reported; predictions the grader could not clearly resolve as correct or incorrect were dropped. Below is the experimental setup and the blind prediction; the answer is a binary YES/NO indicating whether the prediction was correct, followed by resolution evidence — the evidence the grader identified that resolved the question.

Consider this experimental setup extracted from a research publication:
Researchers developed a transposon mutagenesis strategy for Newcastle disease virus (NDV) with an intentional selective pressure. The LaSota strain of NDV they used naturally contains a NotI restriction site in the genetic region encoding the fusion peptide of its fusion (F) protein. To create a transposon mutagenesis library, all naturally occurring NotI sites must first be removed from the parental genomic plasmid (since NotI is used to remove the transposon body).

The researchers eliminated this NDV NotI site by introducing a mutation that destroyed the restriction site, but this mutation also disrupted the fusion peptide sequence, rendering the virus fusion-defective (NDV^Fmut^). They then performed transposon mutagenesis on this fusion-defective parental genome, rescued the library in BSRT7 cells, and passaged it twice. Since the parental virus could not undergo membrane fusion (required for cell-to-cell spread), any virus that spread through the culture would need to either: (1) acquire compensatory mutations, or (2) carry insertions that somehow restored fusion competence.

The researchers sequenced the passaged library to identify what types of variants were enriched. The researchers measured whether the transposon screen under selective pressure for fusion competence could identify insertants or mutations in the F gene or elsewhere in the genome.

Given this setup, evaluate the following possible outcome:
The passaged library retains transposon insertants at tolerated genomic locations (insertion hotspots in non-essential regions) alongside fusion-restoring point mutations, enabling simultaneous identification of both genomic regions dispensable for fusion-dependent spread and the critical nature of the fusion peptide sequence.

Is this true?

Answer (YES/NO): YES